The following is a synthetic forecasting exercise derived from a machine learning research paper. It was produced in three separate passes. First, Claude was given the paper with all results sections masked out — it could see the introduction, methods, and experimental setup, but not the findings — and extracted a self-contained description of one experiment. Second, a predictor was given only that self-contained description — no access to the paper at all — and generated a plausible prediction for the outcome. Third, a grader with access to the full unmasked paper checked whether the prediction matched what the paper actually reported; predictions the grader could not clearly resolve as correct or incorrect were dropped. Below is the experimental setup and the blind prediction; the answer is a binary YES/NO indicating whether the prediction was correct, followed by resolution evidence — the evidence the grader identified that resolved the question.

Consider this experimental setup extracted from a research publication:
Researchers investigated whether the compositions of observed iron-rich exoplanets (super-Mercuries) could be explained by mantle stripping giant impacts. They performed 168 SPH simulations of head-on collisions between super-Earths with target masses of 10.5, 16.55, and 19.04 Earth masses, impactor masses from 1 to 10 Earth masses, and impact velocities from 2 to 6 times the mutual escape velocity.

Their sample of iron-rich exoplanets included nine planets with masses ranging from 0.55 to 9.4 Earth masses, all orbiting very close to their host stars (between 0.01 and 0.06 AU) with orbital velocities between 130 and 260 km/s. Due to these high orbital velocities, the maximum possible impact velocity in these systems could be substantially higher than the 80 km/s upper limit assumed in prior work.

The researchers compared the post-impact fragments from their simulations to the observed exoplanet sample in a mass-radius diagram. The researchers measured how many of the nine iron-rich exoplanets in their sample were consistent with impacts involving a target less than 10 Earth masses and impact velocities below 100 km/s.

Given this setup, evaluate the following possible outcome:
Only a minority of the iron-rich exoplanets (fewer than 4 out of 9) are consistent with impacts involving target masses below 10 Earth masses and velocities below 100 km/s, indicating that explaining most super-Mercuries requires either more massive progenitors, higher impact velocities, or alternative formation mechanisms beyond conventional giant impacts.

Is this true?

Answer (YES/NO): NO